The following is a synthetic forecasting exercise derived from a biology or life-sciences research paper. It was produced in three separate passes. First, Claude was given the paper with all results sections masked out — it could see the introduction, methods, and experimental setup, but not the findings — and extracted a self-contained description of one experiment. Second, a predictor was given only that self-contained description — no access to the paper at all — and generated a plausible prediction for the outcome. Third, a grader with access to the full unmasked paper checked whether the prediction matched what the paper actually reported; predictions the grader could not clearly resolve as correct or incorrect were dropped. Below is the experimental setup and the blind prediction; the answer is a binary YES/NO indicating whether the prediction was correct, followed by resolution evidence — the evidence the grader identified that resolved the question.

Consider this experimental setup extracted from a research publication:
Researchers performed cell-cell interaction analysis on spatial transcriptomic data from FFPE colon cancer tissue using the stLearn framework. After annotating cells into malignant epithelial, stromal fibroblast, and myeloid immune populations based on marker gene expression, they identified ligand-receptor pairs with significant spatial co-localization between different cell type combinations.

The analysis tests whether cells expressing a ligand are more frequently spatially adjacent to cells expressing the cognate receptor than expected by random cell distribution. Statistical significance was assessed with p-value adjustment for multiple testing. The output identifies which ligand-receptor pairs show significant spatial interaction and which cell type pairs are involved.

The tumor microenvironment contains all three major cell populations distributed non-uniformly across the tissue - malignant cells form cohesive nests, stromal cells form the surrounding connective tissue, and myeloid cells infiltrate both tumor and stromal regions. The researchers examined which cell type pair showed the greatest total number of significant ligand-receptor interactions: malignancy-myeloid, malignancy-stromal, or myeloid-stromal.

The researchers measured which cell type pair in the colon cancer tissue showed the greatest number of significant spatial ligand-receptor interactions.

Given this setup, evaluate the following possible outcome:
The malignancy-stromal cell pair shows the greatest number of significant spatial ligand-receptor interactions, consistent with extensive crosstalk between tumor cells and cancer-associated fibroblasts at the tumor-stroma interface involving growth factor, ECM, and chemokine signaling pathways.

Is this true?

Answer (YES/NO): NO